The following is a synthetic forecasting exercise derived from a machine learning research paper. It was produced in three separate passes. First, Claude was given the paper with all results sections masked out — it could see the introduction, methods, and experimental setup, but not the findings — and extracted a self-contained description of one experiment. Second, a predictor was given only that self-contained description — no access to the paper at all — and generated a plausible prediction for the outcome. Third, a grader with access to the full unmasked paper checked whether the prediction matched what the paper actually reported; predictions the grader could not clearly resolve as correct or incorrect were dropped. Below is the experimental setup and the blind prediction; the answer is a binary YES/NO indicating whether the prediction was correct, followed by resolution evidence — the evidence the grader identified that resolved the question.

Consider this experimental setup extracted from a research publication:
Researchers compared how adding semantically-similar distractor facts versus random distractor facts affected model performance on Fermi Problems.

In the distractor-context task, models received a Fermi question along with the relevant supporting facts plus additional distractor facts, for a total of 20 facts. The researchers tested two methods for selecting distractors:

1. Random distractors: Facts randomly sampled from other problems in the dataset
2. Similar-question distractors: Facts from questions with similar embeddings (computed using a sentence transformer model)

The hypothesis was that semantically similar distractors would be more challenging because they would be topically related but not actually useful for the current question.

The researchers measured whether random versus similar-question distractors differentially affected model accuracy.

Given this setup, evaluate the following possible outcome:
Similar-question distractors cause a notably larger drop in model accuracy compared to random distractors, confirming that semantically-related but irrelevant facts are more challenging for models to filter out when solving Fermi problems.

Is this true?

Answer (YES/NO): YES